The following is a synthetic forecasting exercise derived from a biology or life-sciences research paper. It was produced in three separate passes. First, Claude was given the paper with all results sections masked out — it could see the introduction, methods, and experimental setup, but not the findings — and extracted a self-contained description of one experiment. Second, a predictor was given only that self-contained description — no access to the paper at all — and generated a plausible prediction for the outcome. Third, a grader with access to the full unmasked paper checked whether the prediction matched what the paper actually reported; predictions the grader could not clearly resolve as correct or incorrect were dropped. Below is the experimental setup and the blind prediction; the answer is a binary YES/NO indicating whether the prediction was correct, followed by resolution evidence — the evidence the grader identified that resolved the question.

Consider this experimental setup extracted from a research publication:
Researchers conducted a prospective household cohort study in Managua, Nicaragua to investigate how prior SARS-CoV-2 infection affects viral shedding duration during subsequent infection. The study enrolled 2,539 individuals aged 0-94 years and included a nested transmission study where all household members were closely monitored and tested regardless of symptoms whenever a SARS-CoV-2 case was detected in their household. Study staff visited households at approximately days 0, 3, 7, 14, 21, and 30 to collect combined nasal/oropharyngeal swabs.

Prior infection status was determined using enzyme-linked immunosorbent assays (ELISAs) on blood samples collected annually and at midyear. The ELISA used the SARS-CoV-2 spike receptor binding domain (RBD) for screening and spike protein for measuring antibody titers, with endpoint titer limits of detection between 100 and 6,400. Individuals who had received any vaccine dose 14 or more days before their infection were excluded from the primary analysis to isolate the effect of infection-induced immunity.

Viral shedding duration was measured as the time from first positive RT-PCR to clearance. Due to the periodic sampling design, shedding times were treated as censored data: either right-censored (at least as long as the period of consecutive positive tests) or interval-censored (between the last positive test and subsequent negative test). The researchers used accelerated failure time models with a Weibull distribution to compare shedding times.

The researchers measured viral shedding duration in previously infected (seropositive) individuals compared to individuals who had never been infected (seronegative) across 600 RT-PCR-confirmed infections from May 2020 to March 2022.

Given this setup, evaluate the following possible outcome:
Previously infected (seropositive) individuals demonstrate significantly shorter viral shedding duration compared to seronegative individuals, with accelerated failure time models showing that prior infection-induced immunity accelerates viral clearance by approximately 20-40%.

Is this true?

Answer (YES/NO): NO